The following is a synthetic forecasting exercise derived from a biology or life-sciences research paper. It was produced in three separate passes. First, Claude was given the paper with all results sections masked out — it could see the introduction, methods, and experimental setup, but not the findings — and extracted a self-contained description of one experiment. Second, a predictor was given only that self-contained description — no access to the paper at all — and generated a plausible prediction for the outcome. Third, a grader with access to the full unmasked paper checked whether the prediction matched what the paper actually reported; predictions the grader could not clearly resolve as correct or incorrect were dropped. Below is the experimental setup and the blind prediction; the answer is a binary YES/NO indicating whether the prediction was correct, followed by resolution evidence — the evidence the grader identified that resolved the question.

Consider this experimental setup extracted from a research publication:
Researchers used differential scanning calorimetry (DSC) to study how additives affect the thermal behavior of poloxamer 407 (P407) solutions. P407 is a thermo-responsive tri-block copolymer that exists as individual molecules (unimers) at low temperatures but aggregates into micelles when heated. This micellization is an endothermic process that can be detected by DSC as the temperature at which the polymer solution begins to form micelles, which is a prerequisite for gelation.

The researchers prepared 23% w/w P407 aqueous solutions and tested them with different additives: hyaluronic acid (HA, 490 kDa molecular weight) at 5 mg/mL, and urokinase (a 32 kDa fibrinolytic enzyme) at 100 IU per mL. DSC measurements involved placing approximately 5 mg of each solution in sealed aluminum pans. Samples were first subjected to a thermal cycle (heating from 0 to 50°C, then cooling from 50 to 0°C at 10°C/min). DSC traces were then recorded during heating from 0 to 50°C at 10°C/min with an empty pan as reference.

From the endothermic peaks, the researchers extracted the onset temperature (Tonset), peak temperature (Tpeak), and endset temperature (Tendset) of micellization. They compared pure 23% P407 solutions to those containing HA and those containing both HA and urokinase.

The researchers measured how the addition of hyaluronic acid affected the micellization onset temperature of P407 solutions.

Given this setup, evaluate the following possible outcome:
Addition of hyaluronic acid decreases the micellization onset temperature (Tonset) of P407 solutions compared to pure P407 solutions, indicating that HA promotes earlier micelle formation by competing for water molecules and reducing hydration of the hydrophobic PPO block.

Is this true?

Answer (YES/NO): YES